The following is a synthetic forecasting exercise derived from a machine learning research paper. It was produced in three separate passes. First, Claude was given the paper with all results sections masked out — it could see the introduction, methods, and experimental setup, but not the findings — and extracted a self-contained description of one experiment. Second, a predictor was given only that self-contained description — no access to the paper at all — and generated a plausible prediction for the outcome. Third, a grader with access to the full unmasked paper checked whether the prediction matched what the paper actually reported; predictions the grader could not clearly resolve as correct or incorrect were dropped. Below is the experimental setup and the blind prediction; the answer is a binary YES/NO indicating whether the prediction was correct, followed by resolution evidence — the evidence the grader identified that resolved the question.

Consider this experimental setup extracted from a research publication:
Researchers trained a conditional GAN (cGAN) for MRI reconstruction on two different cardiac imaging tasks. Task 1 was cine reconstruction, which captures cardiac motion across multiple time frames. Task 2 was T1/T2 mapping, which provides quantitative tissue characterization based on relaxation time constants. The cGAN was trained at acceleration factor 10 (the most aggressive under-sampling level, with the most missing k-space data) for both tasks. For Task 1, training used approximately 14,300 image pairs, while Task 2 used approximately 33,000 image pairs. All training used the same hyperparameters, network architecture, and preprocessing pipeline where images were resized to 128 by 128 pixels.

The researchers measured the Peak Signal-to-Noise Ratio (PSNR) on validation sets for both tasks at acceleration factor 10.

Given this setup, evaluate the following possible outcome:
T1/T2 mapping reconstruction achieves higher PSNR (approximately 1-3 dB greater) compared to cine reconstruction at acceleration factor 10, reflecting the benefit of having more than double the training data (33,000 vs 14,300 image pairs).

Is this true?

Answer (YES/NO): NO